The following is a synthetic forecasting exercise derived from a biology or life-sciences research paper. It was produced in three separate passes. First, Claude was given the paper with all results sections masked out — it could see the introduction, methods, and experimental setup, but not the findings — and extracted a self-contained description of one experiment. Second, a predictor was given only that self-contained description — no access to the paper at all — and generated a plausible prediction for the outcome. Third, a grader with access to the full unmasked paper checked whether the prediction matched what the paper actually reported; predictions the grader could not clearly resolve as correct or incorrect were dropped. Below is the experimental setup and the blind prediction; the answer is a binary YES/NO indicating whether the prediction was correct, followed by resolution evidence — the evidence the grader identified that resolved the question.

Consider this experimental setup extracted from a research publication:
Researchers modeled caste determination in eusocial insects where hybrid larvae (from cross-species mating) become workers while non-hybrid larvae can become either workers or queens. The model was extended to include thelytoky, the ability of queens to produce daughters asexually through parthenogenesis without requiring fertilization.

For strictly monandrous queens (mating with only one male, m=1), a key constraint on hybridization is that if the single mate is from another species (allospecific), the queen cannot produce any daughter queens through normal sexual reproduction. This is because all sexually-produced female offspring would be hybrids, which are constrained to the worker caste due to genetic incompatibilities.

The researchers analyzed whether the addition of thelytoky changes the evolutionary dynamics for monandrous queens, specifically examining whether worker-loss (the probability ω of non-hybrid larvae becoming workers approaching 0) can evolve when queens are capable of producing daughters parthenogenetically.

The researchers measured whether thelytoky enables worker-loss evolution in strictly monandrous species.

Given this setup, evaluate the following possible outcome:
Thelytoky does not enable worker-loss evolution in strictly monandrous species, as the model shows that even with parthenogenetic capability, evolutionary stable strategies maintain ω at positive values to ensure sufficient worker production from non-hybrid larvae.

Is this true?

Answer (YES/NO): NO